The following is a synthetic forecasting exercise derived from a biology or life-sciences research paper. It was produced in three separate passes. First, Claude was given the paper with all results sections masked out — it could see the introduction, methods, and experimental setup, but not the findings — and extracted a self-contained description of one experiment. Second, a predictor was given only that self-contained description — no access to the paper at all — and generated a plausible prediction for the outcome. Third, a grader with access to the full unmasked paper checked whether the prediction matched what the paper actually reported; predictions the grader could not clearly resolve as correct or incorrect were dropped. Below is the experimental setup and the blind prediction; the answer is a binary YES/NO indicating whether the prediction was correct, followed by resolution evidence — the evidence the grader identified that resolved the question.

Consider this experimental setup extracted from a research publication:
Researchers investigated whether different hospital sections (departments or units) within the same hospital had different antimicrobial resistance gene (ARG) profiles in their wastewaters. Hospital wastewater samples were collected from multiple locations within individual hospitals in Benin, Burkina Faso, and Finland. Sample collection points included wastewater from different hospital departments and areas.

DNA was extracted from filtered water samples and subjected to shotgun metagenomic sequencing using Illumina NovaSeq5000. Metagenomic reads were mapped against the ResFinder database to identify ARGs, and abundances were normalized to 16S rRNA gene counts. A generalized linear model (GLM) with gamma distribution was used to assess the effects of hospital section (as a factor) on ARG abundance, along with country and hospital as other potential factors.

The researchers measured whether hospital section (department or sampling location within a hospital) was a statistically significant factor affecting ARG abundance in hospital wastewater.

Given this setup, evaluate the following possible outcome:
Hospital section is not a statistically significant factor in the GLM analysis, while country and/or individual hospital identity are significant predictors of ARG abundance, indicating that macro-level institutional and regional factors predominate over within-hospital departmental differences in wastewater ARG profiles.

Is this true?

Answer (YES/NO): YES